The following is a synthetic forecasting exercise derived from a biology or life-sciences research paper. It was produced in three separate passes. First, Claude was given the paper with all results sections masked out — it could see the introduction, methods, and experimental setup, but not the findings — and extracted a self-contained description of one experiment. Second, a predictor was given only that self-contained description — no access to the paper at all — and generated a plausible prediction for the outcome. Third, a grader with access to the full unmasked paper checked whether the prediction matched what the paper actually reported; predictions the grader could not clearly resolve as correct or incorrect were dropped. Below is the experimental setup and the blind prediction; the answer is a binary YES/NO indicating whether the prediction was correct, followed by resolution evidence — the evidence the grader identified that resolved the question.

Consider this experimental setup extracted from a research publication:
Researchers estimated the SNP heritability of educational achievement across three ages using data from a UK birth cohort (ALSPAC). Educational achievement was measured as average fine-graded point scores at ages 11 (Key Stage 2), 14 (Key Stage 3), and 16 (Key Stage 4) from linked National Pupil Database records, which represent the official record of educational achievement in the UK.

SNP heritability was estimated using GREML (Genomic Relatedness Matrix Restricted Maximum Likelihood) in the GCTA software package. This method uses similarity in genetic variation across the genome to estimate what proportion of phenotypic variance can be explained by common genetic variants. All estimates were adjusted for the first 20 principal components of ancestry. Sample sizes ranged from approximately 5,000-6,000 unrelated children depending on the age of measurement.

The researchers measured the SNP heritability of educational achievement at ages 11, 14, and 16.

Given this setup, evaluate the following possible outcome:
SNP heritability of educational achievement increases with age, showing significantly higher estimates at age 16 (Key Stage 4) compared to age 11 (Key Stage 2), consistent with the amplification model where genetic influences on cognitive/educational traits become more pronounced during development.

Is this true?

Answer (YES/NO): NO